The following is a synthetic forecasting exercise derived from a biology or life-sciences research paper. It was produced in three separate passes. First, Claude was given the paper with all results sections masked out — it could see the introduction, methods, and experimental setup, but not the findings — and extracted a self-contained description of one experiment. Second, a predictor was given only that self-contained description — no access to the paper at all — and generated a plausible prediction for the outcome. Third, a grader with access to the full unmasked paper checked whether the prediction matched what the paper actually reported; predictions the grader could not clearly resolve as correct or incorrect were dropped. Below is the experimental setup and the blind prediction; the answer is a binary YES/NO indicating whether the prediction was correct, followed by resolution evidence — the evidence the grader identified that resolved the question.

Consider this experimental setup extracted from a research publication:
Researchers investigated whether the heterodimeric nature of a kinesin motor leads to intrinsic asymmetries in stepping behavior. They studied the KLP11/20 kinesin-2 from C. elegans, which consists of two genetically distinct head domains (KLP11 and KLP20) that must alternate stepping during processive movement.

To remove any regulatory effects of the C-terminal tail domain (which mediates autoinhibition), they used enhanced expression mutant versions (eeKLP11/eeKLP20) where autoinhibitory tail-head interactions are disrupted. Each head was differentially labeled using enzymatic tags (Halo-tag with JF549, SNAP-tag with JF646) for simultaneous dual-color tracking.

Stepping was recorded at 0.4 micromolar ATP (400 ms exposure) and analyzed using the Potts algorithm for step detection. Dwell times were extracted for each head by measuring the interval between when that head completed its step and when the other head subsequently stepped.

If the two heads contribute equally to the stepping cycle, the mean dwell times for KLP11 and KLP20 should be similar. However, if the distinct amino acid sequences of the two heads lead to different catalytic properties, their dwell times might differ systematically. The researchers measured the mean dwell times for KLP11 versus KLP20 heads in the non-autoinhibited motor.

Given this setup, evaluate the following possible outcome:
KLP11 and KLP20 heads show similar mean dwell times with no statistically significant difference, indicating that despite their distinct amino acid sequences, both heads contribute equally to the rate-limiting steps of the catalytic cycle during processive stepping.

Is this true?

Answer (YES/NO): NO